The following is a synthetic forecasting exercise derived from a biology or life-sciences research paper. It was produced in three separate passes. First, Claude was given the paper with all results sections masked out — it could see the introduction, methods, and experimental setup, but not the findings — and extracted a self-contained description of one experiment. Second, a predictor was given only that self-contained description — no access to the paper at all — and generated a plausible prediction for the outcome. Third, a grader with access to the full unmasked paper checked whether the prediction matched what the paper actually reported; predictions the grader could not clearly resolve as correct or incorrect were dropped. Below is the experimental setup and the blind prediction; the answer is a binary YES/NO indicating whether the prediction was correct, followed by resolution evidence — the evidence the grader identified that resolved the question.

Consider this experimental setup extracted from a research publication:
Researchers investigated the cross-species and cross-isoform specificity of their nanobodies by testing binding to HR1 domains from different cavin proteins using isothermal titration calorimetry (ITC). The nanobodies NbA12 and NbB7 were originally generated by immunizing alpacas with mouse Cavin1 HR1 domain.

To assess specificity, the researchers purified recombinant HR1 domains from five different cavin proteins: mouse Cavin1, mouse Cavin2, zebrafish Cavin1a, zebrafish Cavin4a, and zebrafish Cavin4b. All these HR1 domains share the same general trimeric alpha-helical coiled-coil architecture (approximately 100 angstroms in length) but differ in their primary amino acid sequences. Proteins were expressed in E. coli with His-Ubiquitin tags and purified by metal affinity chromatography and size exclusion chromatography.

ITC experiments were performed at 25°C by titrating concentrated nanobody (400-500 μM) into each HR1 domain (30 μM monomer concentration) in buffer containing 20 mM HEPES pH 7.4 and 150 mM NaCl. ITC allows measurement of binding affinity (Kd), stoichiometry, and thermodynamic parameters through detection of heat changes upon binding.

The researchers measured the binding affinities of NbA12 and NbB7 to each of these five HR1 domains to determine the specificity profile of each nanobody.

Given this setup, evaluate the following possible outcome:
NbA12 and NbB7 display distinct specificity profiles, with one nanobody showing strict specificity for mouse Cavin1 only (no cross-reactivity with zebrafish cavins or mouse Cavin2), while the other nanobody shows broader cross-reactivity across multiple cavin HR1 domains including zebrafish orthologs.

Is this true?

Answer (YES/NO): NO